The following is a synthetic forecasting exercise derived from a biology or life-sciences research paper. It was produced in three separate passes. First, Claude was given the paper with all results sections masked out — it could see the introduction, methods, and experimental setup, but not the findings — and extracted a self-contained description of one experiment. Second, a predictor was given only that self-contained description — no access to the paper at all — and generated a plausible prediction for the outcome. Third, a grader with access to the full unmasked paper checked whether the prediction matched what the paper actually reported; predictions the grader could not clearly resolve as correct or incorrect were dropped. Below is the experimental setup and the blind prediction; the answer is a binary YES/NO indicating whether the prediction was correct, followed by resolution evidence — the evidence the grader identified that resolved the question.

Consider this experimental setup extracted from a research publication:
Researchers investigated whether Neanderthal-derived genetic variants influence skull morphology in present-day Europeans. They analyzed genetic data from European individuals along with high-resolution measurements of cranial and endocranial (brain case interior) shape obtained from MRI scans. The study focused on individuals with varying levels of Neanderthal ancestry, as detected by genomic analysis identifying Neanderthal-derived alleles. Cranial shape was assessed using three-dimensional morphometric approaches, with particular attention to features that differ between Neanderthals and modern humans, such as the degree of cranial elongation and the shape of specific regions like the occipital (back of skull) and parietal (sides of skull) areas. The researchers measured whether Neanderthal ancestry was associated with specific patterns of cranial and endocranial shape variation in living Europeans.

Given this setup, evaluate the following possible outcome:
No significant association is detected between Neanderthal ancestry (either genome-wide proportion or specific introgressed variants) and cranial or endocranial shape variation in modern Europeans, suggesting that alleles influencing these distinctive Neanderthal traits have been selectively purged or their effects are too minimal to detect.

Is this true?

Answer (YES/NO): NO